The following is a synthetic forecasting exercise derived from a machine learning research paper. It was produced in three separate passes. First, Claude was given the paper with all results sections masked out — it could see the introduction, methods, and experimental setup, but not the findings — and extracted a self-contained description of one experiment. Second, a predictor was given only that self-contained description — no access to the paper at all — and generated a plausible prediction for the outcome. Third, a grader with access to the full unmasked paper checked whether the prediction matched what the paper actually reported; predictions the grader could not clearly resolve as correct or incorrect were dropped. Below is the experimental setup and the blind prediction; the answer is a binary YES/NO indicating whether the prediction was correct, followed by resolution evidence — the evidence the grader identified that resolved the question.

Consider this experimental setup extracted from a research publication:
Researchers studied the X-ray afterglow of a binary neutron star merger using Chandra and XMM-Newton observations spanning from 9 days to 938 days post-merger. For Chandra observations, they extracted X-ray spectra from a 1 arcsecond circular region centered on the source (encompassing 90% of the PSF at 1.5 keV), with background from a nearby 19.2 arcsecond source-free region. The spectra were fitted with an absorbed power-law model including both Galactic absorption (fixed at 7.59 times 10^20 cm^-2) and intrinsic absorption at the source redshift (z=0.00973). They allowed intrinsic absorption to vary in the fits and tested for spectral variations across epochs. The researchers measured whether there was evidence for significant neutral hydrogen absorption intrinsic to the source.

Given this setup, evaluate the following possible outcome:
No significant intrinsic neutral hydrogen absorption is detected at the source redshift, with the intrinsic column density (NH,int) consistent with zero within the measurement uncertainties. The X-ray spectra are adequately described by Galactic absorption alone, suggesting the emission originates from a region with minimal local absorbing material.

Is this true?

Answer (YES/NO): YES